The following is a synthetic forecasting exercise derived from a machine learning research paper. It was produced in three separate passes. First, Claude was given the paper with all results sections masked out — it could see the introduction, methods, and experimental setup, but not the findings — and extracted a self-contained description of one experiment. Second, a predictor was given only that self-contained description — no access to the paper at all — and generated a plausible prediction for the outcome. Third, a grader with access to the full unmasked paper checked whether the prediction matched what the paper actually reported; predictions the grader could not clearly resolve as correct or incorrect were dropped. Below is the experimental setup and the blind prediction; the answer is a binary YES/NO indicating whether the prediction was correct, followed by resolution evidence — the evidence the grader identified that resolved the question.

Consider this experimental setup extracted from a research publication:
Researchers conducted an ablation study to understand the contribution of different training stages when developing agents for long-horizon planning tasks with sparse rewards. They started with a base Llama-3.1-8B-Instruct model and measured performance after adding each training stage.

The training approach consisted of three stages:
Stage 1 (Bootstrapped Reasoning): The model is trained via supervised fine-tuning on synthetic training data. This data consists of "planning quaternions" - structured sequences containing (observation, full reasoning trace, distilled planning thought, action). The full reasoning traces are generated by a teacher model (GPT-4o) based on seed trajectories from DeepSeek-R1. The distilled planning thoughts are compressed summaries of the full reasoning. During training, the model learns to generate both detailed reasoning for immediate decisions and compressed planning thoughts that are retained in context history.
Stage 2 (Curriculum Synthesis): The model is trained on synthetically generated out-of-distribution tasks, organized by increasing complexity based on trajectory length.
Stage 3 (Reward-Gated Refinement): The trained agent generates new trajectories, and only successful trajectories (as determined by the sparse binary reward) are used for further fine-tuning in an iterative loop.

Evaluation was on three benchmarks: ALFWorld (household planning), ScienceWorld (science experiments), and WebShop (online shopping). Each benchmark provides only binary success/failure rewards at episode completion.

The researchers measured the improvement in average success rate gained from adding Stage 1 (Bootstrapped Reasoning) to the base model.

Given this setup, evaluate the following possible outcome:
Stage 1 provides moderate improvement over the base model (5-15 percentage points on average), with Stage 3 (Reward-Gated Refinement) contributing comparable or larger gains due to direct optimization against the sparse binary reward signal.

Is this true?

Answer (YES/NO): NO